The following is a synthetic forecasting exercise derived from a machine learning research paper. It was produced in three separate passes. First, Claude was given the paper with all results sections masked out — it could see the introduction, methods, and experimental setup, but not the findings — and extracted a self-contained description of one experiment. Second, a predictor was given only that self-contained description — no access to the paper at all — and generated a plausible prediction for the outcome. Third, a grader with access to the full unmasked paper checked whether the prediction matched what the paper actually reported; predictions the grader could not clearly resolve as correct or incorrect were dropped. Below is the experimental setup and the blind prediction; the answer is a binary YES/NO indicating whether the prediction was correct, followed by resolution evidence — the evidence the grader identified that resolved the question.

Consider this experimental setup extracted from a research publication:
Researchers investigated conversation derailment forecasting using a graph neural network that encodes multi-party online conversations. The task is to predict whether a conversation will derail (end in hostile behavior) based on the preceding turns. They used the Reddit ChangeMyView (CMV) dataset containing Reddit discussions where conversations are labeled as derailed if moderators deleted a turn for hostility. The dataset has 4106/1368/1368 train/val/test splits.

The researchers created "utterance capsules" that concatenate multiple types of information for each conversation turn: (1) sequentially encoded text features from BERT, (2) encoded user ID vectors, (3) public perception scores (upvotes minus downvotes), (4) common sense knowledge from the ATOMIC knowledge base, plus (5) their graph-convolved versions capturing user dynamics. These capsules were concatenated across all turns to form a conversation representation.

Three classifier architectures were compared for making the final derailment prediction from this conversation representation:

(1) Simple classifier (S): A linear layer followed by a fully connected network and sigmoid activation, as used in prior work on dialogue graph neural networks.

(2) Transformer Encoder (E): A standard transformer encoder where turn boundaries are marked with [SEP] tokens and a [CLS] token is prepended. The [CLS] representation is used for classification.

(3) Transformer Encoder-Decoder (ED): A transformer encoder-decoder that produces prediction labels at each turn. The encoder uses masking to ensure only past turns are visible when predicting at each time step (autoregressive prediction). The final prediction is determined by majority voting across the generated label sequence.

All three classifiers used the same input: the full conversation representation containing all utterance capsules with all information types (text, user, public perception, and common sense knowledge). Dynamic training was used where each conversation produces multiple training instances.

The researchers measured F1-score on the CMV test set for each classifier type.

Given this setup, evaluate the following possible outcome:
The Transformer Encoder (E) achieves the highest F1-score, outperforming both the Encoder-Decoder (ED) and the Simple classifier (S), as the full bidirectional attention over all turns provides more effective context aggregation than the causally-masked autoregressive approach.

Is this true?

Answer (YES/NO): NO